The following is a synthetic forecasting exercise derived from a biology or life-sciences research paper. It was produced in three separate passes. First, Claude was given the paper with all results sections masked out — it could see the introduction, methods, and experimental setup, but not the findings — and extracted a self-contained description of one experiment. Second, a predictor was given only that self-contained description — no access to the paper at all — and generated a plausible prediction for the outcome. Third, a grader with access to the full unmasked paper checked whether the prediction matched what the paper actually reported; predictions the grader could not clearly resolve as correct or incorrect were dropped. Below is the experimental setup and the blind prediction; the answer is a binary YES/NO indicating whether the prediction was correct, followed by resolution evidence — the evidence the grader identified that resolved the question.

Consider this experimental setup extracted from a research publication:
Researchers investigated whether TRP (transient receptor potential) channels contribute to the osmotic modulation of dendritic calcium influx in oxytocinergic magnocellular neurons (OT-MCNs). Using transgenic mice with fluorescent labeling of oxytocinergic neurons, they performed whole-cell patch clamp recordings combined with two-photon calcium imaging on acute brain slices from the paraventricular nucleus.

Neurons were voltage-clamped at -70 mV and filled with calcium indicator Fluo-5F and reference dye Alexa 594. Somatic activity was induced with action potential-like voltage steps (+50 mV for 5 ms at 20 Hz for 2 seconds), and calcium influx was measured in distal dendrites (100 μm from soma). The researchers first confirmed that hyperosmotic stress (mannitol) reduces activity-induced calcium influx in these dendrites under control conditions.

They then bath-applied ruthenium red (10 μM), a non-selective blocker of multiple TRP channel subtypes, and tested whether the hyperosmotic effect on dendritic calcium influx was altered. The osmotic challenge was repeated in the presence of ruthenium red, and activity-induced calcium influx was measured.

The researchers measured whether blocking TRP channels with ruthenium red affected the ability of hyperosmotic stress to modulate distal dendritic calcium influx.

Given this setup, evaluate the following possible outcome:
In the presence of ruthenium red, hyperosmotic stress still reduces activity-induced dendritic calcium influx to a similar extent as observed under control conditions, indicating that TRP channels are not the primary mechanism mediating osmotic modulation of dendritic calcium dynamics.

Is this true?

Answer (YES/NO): YES